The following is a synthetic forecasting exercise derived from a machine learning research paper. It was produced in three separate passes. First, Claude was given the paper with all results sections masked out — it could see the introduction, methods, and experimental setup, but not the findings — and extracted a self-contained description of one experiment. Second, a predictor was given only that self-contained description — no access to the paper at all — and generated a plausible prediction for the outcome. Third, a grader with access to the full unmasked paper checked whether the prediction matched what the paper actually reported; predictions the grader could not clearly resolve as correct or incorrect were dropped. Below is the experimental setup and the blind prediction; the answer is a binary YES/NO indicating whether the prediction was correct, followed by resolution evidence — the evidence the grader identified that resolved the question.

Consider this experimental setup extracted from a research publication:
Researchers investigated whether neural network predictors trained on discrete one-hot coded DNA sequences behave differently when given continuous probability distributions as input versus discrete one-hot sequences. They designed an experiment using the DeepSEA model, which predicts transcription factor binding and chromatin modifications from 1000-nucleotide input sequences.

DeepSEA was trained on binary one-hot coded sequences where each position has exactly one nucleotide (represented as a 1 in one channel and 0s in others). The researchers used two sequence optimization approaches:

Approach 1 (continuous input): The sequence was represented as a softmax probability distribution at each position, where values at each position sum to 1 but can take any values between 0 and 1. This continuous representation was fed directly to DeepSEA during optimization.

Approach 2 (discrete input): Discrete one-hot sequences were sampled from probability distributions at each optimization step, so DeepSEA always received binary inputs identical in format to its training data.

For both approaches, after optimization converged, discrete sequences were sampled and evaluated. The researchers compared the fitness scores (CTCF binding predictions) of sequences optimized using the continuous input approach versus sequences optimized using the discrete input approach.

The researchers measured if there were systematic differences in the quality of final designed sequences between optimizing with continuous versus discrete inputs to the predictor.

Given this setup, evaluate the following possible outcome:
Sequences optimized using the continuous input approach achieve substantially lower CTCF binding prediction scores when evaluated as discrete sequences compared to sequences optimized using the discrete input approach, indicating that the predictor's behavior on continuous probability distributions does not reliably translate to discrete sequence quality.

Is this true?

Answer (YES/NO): YES